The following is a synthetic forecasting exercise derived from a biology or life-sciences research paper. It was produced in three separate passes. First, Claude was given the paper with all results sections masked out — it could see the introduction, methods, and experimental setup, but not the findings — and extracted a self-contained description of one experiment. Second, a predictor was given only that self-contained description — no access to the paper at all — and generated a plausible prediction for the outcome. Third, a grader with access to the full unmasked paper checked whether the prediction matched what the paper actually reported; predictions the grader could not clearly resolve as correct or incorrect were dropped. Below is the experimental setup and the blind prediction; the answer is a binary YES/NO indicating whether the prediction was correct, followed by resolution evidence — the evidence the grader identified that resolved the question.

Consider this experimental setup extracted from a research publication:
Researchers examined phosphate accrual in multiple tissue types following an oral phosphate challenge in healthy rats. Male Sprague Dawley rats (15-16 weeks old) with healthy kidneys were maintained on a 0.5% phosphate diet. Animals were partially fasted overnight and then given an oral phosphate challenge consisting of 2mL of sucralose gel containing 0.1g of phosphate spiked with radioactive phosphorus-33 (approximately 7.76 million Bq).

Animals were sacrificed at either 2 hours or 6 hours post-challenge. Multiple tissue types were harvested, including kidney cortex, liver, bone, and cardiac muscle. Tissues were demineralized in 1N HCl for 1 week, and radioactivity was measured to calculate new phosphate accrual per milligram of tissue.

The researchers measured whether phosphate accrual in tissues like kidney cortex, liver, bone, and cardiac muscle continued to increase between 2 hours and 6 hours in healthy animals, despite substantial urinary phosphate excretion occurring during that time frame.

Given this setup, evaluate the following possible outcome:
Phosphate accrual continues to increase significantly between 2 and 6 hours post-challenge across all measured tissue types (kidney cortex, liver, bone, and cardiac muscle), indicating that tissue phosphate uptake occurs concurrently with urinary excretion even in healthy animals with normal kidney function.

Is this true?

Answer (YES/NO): YES